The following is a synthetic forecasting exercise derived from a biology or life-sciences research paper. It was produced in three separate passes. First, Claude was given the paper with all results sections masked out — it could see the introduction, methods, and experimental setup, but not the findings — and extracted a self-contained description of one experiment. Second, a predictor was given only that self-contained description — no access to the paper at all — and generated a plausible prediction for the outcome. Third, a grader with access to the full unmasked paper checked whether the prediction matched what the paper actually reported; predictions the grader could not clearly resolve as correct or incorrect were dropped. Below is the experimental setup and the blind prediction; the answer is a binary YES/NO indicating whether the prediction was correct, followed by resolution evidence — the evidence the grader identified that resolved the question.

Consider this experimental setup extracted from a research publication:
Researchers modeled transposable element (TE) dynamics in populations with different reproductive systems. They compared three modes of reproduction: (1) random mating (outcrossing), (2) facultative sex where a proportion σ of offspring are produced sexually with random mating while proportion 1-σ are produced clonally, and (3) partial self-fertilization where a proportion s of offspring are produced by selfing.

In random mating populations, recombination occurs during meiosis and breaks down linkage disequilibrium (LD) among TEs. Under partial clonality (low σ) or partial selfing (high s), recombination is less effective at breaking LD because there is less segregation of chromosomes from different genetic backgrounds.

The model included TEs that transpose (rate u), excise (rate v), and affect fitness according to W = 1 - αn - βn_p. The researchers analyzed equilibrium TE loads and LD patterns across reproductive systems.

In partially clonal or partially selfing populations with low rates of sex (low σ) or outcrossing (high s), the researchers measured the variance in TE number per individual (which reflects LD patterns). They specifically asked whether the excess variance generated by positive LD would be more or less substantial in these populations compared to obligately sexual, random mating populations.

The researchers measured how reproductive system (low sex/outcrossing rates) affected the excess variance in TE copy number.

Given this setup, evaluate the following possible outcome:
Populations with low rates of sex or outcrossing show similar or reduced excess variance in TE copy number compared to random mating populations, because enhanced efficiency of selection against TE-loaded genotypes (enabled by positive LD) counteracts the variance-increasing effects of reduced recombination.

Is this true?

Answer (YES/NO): NO